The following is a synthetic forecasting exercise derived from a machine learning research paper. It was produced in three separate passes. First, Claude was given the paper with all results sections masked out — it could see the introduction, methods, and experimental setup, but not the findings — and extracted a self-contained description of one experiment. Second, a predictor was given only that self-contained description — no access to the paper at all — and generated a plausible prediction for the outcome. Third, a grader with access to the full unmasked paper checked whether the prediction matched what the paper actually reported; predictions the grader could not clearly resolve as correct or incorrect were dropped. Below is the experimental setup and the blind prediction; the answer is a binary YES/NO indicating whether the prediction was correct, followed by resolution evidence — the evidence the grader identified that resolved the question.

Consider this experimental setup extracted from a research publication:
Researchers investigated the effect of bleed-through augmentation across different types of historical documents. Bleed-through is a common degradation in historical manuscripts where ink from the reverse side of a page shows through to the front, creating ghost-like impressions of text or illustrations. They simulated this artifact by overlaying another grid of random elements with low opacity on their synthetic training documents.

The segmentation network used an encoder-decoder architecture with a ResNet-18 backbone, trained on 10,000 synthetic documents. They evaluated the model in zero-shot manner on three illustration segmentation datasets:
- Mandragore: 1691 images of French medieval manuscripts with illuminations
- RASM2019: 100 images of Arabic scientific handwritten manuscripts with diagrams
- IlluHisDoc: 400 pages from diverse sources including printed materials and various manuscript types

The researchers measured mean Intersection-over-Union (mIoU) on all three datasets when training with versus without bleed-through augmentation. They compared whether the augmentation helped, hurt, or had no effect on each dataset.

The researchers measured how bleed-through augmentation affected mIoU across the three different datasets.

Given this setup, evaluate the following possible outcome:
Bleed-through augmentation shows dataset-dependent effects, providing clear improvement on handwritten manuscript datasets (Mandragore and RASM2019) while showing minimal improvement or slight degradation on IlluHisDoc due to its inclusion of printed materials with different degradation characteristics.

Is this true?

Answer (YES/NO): YES